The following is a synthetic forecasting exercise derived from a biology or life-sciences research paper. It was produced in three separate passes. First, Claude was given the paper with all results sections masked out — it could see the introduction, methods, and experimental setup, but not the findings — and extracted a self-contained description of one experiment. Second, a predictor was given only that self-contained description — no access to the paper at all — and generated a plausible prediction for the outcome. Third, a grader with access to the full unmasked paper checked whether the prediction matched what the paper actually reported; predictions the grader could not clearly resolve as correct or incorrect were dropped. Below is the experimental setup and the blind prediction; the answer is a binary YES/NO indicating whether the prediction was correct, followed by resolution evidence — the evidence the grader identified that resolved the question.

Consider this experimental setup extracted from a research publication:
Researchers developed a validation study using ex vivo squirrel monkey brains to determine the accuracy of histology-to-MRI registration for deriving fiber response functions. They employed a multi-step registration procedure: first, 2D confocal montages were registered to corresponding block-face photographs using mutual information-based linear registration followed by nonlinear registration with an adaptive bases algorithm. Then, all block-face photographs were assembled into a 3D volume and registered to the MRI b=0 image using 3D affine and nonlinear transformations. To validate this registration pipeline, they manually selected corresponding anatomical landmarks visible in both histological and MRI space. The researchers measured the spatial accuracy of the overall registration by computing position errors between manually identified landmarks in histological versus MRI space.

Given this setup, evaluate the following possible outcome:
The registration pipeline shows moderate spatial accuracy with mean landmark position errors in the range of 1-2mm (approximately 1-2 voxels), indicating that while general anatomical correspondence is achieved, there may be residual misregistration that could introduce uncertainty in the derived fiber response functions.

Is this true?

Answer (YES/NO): NO